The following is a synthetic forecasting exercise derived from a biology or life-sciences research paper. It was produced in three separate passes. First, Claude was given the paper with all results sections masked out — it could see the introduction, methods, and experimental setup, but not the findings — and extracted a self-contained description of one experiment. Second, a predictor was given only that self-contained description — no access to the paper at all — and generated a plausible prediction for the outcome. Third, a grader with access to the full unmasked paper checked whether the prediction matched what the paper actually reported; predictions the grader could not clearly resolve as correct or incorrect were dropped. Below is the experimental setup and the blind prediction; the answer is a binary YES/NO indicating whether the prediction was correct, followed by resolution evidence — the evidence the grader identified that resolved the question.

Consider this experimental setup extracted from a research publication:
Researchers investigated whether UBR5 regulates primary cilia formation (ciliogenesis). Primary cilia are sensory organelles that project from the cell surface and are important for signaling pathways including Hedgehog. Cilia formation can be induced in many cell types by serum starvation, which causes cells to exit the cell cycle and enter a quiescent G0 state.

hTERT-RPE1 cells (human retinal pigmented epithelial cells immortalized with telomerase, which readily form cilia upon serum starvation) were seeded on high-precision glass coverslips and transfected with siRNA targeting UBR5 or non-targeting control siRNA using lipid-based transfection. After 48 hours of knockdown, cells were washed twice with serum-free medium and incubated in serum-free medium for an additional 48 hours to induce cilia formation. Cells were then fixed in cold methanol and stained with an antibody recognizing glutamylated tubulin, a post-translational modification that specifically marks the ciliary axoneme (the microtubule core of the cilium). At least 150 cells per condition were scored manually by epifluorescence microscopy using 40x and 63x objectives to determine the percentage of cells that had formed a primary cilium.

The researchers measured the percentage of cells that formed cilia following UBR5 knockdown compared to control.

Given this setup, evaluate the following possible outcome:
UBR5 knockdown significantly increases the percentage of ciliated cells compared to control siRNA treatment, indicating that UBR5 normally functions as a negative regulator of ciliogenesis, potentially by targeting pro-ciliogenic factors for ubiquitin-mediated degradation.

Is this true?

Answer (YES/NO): NO